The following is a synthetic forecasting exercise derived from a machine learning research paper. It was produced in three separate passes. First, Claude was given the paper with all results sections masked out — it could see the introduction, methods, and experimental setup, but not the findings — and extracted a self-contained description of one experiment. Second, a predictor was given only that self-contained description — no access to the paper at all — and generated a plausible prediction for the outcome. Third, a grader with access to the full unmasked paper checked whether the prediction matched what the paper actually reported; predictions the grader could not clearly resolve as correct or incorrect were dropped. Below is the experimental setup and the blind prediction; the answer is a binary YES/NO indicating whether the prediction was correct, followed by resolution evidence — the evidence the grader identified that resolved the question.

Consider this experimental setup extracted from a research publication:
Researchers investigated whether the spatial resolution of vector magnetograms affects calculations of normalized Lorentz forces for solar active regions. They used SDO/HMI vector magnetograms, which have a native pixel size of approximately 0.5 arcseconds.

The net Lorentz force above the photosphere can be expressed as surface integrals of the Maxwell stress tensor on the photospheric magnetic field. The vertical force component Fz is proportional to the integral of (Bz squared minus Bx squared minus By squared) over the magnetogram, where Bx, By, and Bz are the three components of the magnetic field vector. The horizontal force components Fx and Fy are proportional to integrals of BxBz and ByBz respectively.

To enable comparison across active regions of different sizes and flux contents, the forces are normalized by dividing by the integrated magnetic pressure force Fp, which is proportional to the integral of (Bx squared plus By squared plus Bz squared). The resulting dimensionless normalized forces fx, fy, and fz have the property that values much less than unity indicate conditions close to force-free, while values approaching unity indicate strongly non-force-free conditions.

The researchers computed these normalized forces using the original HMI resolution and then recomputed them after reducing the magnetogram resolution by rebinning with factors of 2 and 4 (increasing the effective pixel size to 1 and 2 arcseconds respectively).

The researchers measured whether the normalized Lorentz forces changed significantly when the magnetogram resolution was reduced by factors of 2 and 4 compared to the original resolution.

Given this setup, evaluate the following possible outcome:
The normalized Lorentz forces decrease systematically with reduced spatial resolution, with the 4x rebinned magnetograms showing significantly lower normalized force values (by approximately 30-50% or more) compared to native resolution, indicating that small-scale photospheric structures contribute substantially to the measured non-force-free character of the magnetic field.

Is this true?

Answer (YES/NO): NO